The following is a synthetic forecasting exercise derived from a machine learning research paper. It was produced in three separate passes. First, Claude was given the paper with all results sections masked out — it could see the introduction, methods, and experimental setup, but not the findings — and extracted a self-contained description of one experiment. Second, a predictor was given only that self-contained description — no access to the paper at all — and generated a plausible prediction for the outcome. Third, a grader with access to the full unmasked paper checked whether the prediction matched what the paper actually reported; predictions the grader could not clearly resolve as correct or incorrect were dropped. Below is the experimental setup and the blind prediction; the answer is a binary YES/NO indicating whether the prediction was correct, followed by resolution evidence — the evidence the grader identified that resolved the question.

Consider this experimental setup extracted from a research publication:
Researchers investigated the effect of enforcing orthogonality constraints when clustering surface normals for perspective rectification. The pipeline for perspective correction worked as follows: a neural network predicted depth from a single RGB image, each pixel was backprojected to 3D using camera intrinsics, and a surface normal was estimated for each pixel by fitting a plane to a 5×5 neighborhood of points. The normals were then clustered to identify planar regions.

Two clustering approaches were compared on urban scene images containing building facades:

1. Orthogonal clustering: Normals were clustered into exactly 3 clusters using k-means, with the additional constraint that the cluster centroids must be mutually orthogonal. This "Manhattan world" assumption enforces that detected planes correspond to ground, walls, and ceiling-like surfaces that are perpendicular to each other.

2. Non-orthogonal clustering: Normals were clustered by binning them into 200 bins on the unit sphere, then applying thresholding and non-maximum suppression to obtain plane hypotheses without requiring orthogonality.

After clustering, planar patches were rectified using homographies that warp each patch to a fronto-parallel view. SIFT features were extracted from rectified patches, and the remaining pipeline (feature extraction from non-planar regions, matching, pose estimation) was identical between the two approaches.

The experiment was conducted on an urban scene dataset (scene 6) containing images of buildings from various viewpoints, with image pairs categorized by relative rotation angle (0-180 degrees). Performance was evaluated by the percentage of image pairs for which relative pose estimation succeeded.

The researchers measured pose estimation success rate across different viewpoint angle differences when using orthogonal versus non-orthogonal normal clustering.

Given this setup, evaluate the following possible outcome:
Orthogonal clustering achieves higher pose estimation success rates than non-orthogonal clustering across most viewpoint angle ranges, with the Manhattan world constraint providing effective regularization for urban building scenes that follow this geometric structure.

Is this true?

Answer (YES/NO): YES